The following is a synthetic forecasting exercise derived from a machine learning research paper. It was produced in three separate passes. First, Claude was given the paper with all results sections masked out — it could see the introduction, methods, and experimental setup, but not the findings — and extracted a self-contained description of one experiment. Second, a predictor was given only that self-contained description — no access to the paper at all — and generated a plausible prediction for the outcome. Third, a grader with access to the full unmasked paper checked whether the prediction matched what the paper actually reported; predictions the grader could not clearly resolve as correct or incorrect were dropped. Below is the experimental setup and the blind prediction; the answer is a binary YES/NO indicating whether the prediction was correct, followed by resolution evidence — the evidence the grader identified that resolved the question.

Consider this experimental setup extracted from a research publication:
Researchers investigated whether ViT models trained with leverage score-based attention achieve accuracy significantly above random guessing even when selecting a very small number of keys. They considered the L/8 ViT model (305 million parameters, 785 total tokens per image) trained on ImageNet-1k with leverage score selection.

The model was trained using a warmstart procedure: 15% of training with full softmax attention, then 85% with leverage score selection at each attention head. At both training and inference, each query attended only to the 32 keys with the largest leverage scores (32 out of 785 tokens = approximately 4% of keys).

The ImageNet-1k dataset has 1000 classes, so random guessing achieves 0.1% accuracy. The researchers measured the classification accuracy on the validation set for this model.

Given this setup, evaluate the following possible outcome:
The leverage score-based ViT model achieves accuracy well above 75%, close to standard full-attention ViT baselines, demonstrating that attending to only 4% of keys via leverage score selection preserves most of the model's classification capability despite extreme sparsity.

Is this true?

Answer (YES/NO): NO